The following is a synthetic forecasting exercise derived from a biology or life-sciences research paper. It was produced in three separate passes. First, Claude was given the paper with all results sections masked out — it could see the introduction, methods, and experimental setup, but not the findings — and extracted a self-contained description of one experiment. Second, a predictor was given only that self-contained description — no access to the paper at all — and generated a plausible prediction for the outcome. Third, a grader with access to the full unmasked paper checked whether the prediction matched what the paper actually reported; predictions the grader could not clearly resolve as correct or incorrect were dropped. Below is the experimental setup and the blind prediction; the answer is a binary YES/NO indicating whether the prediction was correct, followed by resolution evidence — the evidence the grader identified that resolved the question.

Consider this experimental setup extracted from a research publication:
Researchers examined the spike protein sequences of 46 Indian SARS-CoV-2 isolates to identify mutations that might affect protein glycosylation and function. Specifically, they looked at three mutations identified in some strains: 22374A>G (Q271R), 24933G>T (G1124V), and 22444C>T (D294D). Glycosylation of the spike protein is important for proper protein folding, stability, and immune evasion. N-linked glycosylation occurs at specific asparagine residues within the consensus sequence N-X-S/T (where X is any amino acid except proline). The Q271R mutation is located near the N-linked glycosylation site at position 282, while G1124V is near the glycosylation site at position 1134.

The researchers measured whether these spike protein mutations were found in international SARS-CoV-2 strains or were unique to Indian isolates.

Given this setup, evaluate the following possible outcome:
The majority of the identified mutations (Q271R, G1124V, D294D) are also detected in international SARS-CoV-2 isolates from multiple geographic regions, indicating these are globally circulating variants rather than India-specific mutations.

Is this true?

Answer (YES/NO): NO